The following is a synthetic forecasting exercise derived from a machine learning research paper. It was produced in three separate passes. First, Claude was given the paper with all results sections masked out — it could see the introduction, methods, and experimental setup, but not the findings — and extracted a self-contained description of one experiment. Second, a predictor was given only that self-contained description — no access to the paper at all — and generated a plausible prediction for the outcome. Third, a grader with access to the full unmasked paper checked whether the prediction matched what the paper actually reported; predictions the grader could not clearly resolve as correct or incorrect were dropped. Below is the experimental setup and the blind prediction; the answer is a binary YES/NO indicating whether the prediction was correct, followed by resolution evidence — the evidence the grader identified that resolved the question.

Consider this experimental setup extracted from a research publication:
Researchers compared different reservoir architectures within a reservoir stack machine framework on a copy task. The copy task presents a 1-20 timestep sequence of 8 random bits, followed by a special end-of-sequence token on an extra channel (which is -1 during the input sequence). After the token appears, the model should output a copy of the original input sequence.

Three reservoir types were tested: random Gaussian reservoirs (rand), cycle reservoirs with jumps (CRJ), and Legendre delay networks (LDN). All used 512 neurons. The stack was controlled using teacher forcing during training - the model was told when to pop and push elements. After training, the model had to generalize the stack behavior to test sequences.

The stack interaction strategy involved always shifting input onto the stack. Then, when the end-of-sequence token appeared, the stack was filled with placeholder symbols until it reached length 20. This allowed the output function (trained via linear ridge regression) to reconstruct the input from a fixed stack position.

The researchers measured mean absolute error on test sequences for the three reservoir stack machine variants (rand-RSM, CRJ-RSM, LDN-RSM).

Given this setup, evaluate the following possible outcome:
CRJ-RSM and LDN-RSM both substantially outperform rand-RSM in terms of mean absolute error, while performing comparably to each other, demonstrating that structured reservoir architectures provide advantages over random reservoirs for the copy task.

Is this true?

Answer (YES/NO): NO